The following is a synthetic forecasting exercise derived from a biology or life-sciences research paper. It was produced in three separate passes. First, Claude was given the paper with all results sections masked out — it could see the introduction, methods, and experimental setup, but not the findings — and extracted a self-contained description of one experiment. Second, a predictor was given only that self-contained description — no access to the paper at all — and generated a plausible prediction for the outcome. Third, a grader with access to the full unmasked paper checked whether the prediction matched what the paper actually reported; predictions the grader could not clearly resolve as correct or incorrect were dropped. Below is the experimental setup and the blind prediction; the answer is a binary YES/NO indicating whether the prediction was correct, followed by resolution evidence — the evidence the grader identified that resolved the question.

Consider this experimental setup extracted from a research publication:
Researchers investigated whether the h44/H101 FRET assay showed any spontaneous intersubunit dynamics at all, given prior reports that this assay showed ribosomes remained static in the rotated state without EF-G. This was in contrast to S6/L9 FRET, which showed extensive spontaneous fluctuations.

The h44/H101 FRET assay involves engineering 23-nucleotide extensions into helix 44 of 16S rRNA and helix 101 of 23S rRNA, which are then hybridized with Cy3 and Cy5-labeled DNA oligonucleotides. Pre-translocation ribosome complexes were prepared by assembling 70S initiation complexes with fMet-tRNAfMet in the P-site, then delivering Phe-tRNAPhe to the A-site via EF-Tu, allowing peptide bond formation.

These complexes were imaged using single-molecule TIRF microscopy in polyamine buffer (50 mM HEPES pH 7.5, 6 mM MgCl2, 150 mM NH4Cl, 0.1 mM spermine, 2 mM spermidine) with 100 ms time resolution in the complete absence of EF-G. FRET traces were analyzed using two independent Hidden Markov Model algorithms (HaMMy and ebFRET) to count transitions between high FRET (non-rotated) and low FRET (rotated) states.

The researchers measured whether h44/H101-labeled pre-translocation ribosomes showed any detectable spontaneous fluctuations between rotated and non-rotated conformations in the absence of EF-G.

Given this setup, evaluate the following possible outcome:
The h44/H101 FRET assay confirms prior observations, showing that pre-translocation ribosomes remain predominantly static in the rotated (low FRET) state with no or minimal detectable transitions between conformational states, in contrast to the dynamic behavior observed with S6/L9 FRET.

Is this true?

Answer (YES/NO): NO